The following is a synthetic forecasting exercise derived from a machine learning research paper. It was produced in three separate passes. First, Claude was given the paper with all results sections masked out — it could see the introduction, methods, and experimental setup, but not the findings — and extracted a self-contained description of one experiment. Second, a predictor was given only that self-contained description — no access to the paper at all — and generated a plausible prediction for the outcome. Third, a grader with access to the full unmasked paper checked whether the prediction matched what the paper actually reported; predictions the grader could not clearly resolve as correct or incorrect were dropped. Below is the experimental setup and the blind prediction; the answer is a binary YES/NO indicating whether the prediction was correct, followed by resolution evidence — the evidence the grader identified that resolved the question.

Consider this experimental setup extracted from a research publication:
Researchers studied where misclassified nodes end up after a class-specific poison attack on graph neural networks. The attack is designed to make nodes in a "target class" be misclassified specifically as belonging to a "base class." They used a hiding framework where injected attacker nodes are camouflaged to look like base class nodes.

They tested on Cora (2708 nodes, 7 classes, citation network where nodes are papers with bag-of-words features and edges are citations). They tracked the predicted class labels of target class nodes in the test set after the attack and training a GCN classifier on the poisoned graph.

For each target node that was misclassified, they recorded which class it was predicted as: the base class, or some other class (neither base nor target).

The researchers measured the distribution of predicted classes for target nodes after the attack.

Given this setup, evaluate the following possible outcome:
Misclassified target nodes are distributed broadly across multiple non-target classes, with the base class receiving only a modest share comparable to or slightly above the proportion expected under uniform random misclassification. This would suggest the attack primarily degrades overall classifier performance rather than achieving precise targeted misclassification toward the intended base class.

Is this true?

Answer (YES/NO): NO